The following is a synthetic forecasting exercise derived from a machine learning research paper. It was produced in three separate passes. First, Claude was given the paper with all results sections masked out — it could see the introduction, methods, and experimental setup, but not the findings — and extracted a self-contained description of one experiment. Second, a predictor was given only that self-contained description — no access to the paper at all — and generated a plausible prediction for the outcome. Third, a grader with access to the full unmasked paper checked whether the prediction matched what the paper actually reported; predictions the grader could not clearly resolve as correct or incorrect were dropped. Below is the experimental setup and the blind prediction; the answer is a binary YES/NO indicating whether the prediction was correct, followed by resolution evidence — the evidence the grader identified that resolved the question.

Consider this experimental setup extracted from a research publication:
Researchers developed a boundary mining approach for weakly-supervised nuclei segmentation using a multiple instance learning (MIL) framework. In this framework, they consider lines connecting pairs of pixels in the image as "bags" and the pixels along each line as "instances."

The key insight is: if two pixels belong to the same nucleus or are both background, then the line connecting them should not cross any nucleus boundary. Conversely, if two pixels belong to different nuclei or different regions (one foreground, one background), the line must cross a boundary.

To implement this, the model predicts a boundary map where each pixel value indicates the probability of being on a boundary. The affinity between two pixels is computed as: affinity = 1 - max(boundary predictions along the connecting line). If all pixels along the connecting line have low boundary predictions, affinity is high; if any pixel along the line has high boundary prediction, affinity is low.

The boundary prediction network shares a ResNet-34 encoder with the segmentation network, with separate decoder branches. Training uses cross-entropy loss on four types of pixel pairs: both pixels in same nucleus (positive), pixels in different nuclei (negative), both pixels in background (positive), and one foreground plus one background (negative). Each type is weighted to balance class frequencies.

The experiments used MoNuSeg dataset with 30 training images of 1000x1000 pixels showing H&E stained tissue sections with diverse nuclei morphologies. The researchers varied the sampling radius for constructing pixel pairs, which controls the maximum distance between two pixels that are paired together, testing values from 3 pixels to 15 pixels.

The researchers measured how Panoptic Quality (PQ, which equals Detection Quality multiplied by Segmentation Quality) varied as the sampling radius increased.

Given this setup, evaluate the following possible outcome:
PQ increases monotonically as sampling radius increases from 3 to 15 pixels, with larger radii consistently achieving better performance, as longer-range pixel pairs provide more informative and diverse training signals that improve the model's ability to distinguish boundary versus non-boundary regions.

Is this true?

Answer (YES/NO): NO